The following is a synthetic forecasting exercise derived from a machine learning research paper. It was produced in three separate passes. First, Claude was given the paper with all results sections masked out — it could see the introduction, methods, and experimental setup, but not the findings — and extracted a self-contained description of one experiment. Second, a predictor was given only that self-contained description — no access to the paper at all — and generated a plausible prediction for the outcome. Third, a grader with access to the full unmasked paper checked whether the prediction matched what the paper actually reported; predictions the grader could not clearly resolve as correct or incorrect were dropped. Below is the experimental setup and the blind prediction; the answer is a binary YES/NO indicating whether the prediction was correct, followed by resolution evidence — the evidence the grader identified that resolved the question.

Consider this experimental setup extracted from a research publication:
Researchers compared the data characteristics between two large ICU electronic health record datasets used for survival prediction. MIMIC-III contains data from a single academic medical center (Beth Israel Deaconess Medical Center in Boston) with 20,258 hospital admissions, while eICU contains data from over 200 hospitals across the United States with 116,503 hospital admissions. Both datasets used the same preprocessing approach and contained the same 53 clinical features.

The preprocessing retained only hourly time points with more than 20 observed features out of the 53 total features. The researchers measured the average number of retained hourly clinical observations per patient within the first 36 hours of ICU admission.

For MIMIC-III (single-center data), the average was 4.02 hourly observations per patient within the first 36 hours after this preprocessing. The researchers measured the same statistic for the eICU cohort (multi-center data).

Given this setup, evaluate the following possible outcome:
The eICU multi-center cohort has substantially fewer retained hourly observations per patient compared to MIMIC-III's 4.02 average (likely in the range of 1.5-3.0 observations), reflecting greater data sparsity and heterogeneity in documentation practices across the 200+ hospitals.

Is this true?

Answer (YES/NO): NO